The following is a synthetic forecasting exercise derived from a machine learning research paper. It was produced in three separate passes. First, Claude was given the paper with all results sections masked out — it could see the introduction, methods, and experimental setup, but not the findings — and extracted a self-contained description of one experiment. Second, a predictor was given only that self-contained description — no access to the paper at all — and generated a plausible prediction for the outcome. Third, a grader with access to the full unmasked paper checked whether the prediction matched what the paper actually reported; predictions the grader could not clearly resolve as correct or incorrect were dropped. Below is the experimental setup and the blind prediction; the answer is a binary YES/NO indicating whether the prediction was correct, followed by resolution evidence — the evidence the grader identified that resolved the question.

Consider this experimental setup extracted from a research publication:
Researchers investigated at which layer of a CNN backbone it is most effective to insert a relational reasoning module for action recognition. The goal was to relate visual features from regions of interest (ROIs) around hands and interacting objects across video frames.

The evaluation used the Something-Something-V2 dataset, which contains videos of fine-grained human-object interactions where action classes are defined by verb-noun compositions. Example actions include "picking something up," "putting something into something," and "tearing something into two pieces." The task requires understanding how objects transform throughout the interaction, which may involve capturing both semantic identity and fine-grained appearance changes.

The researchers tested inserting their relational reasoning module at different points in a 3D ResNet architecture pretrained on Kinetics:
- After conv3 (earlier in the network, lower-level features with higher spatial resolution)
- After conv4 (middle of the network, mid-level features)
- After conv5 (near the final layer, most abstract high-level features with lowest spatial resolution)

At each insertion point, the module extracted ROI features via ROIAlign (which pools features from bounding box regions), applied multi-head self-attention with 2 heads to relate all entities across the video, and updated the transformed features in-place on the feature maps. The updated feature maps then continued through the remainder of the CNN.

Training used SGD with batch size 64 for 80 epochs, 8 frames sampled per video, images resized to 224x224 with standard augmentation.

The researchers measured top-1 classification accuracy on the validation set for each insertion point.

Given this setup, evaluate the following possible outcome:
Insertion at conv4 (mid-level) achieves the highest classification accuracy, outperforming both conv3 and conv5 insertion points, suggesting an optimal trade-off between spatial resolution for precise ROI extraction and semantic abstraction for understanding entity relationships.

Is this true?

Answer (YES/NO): YES